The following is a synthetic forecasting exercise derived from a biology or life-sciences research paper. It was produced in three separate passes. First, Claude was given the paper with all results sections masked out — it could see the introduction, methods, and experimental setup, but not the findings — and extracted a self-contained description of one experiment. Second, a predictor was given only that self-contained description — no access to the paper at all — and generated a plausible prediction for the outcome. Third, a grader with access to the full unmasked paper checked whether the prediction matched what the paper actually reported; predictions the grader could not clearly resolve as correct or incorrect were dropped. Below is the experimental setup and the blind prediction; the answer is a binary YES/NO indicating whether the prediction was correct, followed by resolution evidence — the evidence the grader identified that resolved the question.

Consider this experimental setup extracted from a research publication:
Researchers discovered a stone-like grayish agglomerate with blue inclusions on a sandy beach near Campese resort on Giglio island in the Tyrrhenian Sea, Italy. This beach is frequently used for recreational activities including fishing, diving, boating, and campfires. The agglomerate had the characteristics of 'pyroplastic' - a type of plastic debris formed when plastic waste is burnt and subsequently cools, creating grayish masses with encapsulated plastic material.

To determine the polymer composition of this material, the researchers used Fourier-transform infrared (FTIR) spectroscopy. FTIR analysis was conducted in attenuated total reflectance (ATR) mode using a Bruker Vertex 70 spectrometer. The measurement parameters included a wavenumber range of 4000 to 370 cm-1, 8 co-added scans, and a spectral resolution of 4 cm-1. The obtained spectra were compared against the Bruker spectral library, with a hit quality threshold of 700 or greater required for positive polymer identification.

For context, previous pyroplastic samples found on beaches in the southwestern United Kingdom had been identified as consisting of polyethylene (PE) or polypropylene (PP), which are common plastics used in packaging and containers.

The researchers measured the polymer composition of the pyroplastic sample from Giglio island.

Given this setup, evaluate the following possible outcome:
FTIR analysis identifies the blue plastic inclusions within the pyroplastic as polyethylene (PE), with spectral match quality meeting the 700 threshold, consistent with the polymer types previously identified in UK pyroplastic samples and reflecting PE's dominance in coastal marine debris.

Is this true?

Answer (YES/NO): NO